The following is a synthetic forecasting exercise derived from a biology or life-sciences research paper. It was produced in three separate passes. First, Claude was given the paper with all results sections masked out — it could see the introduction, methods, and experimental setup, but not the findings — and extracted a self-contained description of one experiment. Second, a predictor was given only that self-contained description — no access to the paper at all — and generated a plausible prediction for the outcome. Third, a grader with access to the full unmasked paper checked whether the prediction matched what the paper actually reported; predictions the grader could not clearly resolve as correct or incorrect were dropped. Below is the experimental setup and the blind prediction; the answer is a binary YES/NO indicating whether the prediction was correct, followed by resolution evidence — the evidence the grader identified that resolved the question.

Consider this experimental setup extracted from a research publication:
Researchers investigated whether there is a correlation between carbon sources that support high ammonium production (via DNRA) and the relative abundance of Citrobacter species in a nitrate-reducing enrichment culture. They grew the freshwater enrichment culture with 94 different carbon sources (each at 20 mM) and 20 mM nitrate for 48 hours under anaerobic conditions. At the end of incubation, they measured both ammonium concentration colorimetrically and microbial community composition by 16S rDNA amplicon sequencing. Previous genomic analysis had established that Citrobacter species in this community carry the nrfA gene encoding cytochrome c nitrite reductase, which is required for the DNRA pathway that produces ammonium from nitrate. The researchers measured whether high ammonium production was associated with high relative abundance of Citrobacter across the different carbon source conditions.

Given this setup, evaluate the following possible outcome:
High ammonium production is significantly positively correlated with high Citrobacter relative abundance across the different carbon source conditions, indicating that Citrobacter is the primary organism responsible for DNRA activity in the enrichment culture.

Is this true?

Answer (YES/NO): NO